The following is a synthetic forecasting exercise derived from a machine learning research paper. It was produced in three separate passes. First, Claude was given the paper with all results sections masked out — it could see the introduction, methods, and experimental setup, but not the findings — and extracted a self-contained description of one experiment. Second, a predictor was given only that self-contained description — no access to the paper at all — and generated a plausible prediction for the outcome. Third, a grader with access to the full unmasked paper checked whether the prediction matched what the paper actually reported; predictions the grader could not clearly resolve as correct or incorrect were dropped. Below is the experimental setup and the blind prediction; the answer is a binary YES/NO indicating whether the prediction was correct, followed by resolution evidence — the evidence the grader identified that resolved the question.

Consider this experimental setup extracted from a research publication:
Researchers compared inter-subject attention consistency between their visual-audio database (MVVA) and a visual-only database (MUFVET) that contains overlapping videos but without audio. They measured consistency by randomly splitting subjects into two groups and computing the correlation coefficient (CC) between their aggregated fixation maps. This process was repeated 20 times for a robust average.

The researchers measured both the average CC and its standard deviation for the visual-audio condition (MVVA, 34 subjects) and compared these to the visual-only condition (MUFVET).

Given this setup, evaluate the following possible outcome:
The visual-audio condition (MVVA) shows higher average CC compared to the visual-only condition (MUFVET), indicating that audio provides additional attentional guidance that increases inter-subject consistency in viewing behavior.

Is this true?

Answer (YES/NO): NO